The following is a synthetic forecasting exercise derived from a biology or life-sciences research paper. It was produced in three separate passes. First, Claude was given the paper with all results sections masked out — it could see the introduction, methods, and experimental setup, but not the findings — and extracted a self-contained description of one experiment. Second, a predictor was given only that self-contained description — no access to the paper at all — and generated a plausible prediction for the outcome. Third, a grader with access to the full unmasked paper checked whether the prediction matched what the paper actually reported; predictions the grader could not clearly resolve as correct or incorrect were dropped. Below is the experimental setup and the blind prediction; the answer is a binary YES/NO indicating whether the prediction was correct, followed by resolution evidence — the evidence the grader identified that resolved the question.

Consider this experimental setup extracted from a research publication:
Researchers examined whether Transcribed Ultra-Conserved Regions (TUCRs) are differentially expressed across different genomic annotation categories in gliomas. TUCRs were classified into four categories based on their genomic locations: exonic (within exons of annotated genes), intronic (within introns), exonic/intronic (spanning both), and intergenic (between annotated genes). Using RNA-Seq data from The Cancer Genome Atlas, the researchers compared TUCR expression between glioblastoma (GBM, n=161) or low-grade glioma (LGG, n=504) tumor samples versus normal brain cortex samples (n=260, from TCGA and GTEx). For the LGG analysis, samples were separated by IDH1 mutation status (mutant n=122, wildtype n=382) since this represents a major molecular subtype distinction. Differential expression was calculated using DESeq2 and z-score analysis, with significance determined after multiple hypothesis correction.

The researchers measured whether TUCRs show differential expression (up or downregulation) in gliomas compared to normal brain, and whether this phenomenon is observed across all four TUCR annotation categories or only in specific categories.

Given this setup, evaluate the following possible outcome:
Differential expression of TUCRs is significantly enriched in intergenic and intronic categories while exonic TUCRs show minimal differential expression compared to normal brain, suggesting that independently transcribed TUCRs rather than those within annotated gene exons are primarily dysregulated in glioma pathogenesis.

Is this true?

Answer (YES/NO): NO